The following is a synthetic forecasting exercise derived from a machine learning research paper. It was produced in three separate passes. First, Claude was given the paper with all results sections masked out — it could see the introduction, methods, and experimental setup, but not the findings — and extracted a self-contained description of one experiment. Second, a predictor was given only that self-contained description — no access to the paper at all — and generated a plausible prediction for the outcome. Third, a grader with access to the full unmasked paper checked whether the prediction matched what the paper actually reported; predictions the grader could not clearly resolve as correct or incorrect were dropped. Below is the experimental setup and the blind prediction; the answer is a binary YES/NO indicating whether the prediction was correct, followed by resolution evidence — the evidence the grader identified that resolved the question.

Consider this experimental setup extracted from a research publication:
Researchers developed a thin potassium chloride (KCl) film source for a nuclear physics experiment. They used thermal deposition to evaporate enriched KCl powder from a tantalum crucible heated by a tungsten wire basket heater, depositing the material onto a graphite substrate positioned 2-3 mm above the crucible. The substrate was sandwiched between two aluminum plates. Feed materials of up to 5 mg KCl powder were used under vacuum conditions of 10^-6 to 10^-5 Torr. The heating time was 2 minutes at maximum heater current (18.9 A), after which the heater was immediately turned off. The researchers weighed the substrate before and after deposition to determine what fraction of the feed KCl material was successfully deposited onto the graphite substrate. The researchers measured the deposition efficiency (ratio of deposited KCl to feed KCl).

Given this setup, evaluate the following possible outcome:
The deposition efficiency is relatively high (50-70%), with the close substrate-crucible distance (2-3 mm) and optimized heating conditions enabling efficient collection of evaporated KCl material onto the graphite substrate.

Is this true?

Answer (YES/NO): NO